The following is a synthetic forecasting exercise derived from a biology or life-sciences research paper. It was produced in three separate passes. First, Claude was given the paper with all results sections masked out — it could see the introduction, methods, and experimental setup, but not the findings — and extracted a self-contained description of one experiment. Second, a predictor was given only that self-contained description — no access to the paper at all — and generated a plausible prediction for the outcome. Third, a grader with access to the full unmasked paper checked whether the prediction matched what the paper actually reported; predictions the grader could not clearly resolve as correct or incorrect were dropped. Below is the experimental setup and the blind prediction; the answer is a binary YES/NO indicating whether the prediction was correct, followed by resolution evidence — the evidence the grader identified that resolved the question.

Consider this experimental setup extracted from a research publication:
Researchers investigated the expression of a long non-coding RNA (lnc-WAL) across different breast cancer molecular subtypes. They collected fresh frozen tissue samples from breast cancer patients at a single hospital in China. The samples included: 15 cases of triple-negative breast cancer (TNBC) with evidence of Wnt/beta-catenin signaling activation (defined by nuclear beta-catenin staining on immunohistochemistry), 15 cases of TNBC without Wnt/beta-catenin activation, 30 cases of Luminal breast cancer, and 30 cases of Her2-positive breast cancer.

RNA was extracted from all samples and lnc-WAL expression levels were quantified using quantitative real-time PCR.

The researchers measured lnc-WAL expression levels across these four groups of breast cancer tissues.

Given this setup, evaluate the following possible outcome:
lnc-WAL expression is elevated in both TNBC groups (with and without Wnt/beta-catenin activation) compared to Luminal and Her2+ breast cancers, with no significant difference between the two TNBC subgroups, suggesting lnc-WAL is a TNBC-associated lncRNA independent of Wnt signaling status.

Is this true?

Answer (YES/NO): NO